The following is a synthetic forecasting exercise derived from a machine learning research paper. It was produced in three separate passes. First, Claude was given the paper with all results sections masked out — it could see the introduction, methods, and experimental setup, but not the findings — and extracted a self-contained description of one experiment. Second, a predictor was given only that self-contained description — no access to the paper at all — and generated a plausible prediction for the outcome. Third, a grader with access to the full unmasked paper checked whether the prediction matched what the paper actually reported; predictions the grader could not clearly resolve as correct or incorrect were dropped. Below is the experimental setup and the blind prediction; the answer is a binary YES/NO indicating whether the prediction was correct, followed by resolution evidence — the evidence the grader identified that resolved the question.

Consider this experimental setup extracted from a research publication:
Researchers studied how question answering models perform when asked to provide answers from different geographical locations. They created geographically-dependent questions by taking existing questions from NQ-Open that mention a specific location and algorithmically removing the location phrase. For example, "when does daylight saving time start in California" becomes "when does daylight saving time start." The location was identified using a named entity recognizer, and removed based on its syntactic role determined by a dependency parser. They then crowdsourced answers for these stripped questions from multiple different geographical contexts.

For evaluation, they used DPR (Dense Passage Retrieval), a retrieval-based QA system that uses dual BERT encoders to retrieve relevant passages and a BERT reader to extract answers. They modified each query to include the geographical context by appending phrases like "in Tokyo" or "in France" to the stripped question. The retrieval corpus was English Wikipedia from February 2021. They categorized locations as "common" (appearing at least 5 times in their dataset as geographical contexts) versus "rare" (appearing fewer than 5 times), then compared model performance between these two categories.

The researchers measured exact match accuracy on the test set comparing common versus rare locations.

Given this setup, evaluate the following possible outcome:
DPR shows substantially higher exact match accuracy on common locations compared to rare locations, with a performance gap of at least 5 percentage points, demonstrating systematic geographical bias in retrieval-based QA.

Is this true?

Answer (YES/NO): YES